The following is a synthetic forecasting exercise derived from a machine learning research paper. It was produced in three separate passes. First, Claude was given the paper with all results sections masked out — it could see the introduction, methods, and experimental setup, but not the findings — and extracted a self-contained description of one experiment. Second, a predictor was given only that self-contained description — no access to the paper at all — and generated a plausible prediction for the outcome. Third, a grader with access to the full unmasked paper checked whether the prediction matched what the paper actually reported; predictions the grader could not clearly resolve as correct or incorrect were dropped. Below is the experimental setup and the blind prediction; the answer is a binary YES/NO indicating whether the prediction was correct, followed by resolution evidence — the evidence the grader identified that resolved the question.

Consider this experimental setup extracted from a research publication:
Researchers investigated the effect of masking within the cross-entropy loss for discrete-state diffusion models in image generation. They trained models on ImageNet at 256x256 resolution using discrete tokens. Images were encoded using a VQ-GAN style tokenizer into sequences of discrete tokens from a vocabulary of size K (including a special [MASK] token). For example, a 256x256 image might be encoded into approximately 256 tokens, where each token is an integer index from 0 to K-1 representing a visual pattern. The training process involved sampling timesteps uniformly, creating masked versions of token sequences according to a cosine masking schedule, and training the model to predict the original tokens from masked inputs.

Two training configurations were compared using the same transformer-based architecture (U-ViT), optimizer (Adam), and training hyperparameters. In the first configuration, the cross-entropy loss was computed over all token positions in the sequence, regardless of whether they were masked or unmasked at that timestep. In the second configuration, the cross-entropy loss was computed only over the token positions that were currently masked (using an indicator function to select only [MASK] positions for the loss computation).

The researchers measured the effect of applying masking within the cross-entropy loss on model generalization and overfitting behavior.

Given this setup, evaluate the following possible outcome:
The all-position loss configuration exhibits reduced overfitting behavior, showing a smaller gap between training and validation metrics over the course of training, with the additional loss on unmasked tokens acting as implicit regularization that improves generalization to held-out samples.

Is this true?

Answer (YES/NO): NO